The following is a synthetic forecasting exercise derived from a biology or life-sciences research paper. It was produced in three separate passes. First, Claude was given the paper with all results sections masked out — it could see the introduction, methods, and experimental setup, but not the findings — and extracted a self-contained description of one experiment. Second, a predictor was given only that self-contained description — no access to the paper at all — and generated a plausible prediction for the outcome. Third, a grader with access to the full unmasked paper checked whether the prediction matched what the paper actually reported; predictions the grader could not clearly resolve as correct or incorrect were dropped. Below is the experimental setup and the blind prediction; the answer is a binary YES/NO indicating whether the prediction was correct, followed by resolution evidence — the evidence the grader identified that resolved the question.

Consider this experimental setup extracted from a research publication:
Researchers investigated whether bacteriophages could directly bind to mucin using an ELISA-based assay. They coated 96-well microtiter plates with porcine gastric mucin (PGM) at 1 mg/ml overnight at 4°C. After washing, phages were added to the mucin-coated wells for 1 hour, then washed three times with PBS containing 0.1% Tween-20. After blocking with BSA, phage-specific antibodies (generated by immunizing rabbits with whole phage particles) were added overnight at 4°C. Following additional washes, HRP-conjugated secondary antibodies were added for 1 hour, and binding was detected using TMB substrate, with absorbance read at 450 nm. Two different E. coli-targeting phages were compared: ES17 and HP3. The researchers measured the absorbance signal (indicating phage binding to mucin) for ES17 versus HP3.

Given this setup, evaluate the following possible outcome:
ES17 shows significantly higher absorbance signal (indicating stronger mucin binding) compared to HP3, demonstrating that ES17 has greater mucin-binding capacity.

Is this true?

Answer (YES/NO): YES